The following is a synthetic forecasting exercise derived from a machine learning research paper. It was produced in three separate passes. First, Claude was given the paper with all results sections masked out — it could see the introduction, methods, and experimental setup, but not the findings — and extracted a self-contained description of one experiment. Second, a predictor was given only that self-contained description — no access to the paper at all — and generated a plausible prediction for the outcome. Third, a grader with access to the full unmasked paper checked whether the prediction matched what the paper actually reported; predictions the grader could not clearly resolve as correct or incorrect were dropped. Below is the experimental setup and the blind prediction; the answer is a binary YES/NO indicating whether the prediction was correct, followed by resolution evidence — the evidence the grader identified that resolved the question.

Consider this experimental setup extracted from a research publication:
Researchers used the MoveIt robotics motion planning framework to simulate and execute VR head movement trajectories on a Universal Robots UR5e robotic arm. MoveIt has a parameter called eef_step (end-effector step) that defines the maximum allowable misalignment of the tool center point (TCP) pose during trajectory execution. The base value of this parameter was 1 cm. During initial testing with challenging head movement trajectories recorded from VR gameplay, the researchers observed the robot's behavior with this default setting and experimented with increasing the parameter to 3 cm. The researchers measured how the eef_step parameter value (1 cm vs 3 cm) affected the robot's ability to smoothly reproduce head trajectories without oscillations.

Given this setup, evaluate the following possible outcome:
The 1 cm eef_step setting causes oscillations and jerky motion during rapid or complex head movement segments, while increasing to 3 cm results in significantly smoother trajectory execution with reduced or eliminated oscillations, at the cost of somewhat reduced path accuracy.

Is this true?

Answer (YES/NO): YES